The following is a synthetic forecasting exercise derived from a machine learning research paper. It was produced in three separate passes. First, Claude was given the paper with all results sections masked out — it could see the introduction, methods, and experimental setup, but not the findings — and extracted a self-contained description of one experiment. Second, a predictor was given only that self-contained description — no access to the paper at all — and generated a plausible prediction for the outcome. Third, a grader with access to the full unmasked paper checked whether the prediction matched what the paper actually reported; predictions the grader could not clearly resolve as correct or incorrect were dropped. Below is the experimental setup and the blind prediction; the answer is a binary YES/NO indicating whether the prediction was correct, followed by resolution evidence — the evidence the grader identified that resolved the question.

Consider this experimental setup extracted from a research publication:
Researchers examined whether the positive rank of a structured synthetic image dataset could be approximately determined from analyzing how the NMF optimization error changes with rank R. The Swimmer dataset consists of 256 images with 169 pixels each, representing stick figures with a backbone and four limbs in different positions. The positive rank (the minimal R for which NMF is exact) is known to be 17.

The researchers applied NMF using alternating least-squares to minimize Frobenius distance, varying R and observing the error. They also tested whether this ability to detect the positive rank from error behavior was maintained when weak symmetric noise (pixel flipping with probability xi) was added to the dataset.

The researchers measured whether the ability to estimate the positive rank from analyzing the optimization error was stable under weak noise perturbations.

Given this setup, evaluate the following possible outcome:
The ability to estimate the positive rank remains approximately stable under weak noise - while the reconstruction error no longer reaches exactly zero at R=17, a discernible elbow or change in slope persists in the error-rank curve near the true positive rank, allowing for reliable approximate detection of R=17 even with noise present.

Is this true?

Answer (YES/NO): NO